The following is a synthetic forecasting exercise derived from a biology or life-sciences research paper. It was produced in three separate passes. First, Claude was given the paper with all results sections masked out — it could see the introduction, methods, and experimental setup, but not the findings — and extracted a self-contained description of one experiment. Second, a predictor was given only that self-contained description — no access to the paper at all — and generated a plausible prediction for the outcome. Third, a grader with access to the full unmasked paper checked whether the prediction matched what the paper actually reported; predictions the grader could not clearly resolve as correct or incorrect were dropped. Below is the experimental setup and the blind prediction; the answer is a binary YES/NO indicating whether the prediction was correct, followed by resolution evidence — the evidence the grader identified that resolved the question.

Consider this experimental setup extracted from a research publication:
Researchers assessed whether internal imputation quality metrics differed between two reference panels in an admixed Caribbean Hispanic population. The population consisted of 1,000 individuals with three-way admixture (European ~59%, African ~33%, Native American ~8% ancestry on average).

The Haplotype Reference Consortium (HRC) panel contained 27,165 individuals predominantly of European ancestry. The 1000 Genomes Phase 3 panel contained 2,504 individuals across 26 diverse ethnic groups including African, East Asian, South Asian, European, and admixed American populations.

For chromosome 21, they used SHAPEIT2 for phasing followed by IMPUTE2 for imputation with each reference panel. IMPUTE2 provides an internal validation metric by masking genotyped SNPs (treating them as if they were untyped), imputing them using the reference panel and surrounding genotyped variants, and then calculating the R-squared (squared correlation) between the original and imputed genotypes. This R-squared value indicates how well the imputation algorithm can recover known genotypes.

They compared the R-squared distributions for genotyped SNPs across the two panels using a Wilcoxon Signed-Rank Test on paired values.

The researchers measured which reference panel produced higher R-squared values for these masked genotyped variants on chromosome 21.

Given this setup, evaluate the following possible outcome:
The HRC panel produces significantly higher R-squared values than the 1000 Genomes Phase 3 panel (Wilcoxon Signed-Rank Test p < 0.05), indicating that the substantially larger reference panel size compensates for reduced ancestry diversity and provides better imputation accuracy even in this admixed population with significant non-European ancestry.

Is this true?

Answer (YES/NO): NO